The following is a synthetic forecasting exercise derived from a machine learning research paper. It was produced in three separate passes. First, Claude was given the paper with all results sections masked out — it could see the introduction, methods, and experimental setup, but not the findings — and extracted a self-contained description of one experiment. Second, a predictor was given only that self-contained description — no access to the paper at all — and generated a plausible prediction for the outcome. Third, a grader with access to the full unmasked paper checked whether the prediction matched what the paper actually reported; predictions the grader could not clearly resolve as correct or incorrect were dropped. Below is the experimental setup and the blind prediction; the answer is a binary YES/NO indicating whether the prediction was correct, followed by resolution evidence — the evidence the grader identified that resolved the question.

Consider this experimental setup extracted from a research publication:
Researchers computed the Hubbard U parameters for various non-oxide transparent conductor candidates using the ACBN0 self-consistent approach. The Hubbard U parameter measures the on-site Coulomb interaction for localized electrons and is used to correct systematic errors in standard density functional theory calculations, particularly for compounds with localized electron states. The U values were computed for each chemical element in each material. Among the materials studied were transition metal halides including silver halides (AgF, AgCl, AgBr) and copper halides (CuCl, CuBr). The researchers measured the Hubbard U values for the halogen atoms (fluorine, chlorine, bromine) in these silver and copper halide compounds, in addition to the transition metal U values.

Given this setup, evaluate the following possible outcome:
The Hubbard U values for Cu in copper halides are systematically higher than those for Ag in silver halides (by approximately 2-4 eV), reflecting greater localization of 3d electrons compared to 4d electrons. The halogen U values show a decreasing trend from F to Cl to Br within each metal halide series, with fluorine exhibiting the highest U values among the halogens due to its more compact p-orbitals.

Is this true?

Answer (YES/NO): NO